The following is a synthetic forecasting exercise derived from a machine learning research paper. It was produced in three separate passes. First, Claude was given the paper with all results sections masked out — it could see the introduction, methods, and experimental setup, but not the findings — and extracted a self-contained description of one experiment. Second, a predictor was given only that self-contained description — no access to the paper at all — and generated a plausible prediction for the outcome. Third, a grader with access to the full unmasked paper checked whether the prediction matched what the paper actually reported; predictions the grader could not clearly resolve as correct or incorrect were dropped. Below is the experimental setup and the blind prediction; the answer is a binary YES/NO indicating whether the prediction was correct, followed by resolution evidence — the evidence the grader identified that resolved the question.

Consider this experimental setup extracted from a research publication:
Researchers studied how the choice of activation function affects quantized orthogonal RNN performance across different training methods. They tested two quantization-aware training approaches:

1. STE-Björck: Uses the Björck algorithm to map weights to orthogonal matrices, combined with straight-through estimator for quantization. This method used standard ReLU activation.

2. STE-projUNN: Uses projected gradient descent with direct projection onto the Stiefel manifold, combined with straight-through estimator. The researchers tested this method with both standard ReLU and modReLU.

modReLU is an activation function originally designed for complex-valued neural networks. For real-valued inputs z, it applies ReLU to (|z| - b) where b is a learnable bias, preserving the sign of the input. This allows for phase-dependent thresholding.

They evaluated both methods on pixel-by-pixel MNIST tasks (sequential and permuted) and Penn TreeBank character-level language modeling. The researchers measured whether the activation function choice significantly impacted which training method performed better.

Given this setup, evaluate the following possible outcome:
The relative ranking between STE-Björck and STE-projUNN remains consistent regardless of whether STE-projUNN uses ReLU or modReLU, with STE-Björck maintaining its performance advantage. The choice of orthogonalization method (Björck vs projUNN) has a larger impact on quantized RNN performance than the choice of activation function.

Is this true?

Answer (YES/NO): YES